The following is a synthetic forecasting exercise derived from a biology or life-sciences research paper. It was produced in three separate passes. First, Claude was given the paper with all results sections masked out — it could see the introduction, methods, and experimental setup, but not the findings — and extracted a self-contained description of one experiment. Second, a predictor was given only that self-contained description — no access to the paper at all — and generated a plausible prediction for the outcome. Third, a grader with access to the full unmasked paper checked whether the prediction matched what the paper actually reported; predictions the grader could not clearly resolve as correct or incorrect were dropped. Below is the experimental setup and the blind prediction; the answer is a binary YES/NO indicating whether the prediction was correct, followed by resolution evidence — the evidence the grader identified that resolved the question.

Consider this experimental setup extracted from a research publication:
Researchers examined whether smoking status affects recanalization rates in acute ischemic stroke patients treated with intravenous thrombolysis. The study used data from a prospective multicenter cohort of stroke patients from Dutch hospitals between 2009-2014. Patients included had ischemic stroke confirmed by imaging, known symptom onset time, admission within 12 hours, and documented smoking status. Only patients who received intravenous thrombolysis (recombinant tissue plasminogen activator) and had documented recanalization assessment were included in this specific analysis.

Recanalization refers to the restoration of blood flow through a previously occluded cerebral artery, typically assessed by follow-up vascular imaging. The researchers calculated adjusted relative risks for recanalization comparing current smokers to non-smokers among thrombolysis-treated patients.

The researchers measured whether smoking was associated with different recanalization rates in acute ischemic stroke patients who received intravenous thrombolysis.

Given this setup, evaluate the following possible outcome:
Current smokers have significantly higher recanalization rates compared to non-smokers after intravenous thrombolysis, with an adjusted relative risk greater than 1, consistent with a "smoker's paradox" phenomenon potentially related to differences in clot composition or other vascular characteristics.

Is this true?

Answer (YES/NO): NO